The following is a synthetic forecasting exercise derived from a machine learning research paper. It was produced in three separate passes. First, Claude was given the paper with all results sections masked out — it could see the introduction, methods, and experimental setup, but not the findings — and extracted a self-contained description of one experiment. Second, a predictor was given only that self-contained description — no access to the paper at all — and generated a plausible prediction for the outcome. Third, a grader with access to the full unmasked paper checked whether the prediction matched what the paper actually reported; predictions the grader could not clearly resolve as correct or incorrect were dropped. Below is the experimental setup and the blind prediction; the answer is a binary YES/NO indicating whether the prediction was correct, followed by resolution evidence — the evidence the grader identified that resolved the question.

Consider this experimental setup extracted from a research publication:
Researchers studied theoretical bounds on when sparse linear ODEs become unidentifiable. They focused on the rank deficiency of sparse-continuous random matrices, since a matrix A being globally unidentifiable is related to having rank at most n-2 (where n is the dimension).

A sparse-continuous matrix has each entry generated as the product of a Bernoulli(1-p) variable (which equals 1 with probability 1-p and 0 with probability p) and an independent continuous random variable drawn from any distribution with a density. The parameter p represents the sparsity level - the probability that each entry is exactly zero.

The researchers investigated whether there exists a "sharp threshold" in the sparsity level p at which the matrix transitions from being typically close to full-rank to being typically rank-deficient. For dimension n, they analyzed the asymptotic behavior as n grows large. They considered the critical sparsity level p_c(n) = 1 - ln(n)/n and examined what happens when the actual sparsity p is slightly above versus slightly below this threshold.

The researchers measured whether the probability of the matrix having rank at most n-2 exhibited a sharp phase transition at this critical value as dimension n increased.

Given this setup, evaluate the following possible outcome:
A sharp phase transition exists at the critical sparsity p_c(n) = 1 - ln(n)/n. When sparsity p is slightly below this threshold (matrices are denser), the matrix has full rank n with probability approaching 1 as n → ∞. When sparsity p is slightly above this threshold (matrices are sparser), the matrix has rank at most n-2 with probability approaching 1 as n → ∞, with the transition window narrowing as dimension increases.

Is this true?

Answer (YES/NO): NO